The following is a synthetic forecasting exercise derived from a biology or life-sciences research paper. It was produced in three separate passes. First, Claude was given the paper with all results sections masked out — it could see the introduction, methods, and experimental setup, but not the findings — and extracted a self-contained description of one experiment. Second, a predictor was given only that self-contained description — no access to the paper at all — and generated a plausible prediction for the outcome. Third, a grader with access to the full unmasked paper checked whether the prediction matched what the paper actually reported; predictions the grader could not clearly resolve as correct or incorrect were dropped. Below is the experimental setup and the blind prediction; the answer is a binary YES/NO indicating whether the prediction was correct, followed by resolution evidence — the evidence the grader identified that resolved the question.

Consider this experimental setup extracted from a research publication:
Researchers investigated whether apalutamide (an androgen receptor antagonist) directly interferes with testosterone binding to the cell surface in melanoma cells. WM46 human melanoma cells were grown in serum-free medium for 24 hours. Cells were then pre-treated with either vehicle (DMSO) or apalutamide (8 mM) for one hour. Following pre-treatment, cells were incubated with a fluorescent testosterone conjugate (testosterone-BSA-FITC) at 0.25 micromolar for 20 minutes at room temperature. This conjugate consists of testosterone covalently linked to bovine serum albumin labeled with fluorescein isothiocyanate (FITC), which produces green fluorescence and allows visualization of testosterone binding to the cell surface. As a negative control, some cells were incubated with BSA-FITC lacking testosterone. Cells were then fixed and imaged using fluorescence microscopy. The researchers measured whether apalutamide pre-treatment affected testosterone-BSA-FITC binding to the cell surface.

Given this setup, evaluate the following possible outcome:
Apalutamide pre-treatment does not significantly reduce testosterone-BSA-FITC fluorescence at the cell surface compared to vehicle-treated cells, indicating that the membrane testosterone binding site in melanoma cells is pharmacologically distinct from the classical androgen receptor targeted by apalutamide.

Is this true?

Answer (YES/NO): NO